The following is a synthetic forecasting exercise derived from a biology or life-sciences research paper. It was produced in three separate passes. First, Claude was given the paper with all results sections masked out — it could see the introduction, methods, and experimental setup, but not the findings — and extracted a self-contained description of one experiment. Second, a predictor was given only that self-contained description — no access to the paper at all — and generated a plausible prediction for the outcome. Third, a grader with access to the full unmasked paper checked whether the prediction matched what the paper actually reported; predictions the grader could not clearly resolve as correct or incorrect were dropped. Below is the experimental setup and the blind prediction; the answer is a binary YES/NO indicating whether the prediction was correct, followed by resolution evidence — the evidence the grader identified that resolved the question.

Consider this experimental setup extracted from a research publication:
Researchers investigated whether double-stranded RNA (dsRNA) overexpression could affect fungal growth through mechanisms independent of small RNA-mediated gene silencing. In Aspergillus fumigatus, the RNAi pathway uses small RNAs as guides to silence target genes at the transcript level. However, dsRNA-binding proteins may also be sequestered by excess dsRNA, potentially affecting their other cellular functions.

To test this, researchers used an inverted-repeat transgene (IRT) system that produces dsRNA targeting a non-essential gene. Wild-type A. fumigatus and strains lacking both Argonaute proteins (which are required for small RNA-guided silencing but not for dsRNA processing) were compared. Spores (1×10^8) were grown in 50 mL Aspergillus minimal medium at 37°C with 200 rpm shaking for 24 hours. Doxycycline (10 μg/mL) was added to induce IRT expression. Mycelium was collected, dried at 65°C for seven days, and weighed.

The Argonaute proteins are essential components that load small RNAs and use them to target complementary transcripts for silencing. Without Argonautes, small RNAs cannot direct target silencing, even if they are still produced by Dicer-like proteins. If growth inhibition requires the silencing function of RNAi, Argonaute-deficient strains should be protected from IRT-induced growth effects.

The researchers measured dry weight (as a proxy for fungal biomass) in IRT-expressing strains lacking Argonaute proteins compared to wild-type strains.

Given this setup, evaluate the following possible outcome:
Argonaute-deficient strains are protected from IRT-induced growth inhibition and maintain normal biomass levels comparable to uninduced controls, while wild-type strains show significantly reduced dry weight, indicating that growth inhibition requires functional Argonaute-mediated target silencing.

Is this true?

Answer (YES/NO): NO